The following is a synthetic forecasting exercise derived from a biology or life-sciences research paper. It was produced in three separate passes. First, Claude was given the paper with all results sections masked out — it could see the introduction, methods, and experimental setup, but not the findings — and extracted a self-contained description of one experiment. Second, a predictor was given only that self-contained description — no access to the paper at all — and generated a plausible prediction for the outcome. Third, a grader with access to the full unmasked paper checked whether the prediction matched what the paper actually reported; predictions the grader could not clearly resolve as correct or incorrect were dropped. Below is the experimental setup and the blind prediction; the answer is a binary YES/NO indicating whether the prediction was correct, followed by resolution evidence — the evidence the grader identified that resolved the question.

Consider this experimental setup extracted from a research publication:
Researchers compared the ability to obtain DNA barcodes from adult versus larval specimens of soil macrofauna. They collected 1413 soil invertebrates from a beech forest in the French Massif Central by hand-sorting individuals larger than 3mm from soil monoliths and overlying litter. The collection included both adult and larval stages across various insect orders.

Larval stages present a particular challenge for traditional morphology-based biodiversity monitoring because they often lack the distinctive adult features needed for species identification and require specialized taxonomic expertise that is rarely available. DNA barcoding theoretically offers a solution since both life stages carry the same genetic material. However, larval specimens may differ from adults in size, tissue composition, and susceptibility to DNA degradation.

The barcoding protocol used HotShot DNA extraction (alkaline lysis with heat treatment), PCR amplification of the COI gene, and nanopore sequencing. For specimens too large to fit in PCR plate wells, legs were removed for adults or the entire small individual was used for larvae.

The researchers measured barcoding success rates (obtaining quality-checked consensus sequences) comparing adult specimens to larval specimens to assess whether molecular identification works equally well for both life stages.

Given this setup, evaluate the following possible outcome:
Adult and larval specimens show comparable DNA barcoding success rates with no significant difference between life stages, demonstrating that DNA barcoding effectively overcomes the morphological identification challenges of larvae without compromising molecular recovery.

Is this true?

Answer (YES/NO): NO